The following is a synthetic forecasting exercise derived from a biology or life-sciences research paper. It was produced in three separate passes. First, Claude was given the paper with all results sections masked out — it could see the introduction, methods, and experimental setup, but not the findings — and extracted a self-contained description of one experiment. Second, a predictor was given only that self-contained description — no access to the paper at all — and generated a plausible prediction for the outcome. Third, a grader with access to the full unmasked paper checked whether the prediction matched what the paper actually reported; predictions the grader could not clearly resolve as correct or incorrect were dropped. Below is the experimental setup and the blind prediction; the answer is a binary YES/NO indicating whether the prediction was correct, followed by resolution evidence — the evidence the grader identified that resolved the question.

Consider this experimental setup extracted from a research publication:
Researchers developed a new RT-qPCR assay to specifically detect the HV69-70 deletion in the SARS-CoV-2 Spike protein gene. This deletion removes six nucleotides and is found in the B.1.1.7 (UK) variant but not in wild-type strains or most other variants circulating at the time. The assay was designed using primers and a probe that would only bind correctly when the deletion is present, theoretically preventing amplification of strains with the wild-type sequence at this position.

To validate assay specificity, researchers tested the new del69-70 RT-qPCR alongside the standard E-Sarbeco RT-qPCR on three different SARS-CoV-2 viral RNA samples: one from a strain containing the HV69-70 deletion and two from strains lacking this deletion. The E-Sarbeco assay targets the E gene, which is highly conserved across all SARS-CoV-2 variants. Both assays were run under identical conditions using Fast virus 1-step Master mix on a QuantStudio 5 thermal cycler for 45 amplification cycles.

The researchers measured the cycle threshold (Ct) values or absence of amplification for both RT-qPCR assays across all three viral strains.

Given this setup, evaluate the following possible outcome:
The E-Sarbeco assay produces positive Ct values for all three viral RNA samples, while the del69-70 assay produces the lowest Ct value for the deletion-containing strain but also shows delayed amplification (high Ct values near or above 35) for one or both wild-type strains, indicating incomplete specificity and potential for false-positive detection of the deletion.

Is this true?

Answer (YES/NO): NO